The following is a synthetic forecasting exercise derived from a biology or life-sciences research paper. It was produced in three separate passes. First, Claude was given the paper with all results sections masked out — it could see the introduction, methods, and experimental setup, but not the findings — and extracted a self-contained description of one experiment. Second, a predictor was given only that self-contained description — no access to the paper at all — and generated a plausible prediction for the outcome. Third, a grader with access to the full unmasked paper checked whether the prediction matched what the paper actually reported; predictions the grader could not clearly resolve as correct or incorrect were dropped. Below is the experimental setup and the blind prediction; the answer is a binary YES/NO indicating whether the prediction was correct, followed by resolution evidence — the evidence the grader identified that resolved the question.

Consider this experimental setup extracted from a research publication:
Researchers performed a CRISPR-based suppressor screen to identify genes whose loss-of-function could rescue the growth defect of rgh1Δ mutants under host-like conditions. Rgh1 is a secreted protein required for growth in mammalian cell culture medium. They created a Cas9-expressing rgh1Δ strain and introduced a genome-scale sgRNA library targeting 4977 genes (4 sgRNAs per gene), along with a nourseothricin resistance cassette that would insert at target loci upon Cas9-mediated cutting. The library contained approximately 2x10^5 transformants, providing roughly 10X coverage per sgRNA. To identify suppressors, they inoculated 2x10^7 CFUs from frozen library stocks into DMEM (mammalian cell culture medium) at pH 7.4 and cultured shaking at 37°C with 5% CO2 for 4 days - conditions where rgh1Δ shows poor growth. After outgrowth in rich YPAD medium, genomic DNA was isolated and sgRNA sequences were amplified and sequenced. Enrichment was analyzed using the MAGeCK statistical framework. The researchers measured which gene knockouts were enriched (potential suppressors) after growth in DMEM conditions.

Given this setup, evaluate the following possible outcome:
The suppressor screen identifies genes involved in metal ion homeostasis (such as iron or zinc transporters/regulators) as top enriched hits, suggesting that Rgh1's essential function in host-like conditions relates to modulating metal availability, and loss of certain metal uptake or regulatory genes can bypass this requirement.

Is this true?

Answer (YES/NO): NO